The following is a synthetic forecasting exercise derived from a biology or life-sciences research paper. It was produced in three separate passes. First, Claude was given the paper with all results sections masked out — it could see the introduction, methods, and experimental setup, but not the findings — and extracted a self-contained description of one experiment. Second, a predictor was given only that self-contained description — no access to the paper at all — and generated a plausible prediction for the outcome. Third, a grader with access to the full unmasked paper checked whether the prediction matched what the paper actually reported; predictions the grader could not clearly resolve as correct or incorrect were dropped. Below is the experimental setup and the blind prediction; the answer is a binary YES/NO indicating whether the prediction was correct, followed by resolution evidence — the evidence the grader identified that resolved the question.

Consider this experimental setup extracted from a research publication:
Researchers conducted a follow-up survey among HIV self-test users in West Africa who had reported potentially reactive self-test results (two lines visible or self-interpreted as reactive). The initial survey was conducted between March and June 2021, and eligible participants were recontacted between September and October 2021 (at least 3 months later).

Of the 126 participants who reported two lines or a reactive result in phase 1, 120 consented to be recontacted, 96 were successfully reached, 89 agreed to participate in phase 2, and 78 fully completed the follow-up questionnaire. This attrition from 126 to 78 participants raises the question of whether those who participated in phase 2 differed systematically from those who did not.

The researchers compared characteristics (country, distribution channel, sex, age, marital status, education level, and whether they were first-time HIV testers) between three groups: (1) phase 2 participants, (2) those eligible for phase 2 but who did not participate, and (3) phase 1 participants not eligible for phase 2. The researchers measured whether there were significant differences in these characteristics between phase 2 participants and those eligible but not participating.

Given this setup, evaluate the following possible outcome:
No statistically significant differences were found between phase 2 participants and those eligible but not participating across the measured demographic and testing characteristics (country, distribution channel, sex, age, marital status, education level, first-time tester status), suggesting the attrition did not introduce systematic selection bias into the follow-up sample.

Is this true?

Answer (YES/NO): YES